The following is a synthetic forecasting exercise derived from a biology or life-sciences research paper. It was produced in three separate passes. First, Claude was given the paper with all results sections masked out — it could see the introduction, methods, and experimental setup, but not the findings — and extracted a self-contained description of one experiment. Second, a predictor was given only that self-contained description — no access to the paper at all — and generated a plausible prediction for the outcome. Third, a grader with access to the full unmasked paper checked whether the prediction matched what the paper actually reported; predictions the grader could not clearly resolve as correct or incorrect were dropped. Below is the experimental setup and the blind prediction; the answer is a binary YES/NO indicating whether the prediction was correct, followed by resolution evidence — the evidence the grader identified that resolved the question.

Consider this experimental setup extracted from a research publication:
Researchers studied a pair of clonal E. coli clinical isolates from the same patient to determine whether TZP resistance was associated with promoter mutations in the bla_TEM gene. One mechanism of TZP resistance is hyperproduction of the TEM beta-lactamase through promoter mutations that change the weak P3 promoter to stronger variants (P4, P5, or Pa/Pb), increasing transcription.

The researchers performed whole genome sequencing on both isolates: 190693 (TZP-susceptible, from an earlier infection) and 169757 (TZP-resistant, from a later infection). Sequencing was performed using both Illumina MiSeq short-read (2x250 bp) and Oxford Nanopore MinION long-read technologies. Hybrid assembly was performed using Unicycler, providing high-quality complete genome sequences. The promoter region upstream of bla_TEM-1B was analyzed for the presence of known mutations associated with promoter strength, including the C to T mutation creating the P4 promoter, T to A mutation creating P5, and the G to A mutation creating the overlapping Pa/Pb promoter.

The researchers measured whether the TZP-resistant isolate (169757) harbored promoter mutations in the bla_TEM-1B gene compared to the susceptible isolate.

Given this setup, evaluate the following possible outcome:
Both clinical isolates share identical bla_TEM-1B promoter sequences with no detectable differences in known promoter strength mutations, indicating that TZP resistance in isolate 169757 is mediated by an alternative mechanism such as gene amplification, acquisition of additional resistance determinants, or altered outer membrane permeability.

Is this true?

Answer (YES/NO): YES